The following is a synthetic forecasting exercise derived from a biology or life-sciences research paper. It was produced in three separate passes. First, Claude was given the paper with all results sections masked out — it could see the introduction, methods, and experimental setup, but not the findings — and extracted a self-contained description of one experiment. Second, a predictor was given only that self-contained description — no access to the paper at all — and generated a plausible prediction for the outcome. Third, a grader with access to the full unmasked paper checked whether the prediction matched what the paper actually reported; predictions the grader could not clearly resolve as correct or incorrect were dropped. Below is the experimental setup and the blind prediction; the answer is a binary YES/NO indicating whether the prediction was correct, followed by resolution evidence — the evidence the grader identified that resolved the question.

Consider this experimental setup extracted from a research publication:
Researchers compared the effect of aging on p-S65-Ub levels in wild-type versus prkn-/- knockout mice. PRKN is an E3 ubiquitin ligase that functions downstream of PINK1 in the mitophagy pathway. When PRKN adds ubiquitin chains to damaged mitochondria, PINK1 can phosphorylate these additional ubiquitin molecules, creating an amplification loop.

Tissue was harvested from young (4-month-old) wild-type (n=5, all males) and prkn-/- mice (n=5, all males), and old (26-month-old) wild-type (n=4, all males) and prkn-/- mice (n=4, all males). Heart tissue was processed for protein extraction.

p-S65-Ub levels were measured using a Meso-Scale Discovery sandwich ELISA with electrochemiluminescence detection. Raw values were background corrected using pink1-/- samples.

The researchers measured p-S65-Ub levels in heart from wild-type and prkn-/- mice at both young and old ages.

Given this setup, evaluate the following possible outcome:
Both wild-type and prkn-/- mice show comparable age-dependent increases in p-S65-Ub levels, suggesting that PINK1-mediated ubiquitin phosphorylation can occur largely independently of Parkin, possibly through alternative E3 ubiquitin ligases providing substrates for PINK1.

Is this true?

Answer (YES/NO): NO